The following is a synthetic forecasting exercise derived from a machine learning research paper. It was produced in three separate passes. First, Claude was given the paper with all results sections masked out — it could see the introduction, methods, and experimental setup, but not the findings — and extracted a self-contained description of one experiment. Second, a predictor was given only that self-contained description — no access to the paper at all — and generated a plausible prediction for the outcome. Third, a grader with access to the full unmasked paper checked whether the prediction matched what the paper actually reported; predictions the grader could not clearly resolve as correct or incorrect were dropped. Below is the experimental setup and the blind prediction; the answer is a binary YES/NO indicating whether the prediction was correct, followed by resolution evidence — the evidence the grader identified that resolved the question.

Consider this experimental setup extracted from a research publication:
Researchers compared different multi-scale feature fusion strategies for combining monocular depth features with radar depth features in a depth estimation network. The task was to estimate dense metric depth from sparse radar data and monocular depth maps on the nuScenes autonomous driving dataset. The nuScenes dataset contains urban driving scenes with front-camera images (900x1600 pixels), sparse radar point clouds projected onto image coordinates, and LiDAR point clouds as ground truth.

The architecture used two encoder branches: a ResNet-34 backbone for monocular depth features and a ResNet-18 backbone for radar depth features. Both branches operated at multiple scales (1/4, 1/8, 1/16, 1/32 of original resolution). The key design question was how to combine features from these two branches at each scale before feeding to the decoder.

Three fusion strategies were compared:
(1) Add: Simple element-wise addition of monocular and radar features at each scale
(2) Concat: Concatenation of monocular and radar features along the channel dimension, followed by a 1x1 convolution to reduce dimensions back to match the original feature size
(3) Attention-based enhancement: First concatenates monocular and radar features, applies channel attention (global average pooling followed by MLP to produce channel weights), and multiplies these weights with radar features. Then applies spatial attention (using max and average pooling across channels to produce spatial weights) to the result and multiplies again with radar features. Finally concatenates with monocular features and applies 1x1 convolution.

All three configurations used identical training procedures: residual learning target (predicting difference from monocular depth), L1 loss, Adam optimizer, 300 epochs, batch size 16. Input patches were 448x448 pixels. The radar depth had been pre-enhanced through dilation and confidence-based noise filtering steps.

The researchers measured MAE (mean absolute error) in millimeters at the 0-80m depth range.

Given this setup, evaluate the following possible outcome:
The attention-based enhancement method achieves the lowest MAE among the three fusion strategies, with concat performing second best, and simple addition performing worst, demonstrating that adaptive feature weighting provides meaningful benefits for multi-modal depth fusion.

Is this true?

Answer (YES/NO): NO